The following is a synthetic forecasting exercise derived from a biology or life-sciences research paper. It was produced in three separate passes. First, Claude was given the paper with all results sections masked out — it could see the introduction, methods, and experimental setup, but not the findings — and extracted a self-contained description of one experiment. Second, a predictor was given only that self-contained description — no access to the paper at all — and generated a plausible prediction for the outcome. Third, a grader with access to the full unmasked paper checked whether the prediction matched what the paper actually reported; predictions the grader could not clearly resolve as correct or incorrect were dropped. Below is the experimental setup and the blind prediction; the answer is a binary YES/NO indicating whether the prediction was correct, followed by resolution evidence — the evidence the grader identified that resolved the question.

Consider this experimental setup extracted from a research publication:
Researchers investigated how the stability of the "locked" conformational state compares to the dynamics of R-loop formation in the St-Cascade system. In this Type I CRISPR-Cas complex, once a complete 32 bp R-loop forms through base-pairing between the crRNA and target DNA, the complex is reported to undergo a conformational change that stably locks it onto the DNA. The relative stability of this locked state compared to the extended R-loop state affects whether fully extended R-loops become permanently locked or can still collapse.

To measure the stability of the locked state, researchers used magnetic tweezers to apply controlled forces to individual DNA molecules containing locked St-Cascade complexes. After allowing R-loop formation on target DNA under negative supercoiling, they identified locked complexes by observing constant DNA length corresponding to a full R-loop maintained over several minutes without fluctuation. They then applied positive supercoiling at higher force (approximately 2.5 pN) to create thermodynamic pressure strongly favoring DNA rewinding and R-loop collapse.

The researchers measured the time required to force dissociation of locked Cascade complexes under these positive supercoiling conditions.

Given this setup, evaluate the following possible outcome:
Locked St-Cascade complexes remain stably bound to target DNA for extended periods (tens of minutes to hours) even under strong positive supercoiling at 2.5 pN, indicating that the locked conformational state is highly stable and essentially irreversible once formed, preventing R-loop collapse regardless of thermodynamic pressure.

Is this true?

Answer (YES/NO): NO